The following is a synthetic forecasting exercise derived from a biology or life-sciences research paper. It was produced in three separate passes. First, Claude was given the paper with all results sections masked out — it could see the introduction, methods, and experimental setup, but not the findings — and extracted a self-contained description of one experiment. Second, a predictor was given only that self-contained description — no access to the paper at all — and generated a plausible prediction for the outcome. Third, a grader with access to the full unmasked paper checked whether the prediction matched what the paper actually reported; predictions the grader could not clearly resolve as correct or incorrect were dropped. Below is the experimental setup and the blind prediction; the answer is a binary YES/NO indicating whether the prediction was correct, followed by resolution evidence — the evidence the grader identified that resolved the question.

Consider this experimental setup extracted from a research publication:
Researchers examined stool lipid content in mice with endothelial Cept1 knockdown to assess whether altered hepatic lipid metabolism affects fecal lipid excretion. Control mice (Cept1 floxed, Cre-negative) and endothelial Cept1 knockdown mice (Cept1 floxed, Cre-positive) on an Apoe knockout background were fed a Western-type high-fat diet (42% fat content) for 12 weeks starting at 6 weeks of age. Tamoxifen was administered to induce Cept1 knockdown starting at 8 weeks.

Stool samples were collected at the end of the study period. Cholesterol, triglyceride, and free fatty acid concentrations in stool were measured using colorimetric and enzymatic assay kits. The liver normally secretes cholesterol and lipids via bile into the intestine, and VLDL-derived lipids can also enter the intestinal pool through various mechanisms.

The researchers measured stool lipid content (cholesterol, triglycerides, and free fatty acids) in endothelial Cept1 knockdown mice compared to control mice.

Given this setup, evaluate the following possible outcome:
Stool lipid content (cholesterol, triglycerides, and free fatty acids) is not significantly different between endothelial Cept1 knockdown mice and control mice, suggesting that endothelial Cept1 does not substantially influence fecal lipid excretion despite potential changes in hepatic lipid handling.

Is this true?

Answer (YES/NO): YES